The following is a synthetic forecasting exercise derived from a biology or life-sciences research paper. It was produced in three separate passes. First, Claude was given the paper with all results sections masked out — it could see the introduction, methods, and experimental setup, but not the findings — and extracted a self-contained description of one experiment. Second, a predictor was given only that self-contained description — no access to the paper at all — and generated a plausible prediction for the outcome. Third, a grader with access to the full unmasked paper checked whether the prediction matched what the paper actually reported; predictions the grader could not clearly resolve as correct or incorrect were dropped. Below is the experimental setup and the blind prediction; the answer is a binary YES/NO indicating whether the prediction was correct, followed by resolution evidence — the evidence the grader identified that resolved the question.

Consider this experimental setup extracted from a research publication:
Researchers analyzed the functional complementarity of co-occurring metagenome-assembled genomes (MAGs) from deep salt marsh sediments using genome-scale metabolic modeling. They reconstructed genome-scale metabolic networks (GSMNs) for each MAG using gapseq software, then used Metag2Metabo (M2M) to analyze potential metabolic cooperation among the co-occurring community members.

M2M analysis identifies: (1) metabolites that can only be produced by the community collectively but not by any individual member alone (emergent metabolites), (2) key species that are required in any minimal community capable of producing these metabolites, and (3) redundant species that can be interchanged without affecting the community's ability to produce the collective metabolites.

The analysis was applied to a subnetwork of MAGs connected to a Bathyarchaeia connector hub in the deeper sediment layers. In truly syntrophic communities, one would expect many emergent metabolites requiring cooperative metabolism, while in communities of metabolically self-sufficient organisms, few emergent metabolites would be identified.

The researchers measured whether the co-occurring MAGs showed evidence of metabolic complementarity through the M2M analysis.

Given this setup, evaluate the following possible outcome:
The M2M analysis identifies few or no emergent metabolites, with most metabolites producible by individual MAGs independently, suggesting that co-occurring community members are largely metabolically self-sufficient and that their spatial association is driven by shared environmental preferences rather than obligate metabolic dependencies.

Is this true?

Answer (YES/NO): NO